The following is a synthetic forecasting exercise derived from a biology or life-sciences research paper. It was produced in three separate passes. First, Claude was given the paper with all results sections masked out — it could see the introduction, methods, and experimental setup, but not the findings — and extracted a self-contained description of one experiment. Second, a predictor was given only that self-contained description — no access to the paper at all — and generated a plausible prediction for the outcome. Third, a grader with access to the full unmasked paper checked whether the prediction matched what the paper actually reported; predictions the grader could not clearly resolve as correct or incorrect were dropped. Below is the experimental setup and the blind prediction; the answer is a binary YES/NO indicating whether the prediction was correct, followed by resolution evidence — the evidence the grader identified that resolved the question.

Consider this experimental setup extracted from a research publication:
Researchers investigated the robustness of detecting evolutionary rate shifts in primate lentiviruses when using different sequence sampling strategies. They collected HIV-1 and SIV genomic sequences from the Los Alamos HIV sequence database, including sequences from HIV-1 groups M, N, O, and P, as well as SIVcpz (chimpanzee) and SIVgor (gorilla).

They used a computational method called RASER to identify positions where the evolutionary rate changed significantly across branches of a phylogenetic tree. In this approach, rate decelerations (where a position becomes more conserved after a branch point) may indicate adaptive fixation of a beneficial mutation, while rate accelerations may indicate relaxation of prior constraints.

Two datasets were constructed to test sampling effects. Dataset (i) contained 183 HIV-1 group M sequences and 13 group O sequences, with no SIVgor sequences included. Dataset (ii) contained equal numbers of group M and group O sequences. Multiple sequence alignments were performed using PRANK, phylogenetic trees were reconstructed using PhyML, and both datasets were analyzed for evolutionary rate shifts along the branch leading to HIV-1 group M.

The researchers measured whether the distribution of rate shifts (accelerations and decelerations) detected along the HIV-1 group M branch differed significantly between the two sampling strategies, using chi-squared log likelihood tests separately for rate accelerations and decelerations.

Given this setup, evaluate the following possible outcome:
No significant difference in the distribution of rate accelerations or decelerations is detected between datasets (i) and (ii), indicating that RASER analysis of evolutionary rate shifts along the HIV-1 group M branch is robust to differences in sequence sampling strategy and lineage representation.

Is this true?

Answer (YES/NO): YES